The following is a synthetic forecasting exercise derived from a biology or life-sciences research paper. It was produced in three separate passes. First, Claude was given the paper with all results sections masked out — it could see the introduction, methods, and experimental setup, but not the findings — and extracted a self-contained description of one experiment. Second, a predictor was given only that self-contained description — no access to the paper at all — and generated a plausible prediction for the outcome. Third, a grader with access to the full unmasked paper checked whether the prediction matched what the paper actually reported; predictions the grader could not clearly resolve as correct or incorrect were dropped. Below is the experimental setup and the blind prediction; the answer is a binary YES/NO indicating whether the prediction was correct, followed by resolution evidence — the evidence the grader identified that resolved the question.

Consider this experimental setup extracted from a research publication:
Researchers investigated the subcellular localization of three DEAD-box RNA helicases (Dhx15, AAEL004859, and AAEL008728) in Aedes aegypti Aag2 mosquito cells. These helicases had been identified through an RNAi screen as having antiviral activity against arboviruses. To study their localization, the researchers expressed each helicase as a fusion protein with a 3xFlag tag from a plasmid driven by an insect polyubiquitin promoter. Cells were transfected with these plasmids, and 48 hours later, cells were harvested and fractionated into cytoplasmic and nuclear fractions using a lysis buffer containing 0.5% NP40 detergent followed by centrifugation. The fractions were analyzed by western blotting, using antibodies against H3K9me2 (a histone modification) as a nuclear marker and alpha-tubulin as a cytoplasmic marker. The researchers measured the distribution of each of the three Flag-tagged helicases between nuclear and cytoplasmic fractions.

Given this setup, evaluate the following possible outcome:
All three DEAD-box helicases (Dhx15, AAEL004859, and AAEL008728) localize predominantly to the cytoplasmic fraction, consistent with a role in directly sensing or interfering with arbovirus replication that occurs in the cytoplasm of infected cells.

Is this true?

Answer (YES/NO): NO